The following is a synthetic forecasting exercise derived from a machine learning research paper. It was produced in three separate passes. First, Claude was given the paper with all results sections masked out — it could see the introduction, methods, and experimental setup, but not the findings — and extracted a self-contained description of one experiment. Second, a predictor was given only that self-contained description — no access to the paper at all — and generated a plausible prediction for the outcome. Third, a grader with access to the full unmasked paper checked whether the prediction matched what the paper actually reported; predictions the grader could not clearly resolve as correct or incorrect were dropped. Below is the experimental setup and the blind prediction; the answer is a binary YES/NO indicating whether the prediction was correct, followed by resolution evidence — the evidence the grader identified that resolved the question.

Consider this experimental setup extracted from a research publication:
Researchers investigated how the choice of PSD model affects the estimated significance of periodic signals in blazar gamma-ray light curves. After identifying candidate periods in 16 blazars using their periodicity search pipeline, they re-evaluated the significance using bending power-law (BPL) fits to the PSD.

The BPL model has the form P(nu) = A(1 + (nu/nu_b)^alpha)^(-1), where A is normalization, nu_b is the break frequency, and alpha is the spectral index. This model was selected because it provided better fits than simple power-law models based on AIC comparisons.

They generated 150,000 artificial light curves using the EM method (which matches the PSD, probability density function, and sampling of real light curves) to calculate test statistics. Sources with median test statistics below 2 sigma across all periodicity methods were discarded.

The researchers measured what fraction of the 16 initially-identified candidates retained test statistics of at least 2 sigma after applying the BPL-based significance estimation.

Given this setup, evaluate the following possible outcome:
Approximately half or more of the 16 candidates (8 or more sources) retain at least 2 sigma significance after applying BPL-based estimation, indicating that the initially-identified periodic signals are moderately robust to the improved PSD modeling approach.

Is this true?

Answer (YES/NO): YES